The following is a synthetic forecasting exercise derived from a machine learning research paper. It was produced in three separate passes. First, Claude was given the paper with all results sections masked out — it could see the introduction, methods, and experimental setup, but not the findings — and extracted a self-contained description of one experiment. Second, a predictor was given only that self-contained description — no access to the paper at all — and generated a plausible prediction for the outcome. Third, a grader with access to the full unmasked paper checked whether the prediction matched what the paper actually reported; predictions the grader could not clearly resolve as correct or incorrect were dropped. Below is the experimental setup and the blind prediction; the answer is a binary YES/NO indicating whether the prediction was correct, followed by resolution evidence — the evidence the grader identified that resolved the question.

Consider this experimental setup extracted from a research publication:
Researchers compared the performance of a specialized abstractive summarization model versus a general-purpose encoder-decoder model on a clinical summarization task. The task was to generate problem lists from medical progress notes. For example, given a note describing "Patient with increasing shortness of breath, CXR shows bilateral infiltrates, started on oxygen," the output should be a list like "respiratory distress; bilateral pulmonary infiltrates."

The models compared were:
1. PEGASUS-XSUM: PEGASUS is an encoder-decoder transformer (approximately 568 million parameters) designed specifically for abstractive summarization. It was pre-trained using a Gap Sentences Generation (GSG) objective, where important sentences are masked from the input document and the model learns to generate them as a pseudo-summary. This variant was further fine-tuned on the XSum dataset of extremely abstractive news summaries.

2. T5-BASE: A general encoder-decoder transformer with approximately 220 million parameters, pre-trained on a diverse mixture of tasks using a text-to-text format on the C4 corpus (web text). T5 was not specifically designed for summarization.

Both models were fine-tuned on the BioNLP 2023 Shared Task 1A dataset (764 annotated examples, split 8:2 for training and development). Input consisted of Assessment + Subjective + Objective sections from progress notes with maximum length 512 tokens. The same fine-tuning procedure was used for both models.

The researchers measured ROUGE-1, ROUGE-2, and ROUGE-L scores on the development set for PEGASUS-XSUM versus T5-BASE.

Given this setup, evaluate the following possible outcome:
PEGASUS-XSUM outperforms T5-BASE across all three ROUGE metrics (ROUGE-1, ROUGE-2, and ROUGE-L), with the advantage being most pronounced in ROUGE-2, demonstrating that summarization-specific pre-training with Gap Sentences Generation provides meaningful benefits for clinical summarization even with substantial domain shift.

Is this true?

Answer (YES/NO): NO